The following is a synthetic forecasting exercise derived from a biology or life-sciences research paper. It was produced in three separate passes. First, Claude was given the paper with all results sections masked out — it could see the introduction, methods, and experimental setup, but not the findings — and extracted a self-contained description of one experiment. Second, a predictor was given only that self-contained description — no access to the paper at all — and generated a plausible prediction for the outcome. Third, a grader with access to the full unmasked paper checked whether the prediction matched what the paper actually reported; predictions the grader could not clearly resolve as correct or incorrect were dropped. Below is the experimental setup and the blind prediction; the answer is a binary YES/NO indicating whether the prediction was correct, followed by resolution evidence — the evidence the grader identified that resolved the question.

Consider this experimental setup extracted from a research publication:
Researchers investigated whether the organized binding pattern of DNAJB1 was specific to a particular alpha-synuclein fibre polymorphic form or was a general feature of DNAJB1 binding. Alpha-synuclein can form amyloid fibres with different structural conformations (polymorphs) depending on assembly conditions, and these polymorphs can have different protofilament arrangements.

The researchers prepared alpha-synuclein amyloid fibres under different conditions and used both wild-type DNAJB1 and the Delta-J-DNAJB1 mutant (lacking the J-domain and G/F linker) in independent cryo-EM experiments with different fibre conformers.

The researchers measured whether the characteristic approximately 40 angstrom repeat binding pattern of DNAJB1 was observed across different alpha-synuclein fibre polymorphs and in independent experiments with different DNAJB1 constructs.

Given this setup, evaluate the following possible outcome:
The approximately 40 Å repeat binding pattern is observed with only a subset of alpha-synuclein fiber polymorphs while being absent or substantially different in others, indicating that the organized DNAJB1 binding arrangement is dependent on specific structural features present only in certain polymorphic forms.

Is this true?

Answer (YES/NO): NO